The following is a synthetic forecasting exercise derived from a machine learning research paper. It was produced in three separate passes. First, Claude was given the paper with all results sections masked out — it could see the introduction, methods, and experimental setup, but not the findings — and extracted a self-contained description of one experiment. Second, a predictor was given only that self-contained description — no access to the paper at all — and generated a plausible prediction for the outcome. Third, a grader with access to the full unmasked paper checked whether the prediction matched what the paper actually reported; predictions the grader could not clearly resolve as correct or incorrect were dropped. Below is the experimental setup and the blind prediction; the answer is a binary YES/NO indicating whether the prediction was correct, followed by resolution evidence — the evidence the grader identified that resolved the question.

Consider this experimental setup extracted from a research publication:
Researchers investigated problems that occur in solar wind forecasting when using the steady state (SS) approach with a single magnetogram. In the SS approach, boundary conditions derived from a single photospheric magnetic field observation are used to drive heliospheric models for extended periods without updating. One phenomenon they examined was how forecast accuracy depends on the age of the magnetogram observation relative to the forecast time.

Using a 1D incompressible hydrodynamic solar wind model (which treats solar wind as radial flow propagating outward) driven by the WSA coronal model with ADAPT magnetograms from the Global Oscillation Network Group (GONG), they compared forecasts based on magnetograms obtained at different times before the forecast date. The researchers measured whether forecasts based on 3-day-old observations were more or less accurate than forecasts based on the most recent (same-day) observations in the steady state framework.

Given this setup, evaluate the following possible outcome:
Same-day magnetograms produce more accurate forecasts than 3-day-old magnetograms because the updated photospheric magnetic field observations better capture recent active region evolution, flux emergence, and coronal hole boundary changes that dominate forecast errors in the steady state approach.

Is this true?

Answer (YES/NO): NO